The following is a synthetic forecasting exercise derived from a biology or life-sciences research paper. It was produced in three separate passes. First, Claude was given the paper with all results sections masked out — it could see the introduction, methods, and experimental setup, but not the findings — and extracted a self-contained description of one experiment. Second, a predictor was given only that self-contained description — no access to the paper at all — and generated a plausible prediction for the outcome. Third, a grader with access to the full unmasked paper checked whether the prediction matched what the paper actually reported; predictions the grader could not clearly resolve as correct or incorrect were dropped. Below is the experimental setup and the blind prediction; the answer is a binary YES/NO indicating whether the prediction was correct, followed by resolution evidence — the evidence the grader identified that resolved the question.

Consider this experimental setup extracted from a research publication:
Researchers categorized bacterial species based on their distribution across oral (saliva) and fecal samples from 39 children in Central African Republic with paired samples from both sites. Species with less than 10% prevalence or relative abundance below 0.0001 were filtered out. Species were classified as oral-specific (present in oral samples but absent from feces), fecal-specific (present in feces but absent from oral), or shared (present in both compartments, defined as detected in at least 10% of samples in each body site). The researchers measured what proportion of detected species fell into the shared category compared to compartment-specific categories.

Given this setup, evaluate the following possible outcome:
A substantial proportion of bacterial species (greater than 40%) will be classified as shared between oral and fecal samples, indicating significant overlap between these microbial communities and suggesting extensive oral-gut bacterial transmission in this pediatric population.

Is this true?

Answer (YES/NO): NO